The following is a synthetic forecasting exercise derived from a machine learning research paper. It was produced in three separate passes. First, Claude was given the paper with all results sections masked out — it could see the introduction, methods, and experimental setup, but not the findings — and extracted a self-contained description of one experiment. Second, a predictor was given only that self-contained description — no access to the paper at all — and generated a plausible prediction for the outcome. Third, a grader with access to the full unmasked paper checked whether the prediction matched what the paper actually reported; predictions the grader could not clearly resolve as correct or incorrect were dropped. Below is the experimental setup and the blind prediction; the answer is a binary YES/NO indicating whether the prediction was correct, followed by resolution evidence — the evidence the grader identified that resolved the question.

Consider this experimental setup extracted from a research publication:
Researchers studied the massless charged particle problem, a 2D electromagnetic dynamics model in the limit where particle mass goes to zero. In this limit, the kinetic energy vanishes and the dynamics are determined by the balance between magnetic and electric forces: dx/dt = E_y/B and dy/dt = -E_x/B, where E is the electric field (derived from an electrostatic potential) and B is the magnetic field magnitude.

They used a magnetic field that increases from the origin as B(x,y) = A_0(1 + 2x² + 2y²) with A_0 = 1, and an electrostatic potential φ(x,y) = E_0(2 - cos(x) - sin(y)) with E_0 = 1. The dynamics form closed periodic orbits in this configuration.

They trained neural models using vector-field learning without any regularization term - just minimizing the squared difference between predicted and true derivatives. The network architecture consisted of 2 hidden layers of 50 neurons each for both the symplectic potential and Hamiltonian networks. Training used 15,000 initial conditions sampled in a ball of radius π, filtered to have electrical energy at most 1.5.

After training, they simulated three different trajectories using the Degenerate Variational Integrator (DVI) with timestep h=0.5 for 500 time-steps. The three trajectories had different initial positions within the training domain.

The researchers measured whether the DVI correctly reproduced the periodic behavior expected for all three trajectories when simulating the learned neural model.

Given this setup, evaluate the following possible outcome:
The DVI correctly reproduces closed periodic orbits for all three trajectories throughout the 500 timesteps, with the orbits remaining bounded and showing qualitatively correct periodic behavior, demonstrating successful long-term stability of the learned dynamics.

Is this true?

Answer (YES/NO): NO